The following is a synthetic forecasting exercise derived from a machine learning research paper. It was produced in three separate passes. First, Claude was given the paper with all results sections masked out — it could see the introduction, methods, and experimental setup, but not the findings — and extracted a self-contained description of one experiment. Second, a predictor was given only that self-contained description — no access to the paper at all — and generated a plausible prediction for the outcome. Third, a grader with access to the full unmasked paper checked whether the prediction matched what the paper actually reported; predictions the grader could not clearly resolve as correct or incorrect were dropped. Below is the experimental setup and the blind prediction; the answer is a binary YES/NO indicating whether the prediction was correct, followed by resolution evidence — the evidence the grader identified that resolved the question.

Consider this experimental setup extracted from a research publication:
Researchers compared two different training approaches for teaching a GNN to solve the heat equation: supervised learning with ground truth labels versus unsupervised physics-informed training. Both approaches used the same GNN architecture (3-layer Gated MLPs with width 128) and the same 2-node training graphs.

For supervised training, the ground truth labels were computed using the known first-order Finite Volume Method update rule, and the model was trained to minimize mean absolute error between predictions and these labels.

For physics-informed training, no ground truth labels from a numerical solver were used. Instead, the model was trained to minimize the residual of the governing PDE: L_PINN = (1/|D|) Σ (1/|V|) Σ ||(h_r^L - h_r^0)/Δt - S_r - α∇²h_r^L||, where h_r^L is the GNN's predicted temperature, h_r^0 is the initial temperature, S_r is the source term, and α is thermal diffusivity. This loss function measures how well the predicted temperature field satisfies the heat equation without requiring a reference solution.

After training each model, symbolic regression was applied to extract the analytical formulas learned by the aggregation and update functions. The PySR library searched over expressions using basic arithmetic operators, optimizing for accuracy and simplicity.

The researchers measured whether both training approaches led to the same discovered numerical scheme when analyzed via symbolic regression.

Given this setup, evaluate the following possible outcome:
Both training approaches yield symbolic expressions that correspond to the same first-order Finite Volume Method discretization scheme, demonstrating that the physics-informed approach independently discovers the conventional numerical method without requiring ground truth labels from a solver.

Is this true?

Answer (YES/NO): YES